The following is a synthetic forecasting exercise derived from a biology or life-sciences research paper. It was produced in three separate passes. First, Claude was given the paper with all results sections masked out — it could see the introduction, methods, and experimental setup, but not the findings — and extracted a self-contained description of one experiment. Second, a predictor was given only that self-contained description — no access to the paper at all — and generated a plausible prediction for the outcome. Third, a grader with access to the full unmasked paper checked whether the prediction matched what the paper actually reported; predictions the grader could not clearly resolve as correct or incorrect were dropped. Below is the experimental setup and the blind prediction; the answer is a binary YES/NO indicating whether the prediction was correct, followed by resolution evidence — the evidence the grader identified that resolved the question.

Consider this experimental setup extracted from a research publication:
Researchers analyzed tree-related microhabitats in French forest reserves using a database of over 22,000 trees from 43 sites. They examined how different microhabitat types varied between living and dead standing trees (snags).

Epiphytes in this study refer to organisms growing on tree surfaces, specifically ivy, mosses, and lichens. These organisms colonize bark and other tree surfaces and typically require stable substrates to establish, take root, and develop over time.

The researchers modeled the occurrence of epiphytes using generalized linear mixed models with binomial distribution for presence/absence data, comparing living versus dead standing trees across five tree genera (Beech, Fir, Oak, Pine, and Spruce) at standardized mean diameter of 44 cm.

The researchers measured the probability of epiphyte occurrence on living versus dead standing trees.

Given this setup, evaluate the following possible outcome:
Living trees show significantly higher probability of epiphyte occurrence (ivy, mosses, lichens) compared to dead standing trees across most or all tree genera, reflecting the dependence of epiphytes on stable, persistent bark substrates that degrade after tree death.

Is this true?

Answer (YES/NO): YES